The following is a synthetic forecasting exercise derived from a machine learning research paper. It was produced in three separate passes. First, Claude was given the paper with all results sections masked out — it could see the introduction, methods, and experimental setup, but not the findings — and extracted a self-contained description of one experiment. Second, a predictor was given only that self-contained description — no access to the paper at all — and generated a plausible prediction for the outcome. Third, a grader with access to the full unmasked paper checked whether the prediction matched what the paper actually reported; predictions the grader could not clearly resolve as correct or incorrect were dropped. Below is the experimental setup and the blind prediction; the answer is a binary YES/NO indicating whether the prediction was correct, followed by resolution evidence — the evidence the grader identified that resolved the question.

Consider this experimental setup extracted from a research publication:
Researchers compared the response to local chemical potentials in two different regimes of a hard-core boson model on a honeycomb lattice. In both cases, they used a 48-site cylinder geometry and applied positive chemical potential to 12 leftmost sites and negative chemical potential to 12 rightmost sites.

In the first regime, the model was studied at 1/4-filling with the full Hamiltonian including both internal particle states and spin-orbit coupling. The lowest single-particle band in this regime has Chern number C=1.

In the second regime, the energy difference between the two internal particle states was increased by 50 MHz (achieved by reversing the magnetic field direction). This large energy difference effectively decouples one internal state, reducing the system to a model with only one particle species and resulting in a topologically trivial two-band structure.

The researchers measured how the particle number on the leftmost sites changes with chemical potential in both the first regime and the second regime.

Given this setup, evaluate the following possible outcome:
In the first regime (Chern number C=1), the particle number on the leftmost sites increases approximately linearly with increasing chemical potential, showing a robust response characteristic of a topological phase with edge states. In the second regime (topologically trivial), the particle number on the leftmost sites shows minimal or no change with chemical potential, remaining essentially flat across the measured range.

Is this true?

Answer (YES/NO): NO